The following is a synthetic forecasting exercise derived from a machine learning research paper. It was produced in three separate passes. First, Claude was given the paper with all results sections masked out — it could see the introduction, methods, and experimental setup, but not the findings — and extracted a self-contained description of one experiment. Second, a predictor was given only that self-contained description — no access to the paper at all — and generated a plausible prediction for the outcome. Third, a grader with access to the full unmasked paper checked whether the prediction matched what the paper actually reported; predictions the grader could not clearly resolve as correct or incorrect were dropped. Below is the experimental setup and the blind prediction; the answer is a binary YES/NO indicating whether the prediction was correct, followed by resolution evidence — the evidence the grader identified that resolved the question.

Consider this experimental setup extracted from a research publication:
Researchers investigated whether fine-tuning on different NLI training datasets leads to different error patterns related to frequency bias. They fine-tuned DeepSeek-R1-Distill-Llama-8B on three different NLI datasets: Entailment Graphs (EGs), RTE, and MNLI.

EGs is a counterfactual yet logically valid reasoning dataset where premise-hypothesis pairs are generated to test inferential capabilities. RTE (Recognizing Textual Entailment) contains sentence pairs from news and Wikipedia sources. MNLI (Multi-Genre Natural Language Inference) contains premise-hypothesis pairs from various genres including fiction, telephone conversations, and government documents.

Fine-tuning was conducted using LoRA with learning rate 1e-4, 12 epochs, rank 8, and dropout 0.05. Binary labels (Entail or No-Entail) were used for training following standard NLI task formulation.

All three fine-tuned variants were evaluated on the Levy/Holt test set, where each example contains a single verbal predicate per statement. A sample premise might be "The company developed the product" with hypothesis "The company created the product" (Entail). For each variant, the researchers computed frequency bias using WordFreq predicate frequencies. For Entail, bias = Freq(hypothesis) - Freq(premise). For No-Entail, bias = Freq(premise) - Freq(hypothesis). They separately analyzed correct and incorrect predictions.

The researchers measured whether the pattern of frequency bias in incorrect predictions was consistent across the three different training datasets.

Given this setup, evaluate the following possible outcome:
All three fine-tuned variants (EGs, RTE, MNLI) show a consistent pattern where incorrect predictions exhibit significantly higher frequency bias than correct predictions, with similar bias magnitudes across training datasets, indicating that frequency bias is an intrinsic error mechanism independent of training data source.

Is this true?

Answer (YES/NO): NO